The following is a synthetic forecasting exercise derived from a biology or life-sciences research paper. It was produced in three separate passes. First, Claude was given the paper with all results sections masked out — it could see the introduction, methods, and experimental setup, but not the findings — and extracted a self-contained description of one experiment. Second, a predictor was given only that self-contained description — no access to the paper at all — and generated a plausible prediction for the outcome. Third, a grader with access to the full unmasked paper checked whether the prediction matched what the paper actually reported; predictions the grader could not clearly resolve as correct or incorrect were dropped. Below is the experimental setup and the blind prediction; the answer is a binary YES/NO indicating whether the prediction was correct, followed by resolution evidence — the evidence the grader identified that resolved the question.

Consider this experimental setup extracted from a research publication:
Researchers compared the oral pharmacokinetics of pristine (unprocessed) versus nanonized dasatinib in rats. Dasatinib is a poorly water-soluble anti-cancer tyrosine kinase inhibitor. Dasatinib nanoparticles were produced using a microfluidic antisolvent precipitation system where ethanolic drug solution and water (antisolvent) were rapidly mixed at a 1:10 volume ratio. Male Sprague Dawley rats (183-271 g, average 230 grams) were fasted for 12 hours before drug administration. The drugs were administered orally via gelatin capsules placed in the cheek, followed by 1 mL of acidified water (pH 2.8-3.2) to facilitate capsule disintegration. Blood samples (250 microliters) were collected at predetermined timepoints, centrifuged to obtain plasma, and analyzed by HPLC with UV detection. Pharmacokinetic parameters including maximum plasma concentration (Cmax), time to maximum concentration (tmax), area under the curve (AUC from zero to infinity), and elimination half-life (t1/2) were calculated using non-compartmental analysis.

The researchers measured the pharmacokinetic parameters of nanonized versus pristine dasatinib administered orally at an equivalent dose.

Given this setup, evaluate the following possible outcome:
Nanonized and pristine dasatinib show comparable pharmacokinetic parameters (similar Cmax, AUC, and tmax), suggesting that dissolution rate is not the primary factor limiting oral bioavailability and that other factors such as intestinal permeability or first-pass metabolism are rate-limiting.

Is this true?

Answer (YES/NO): NO